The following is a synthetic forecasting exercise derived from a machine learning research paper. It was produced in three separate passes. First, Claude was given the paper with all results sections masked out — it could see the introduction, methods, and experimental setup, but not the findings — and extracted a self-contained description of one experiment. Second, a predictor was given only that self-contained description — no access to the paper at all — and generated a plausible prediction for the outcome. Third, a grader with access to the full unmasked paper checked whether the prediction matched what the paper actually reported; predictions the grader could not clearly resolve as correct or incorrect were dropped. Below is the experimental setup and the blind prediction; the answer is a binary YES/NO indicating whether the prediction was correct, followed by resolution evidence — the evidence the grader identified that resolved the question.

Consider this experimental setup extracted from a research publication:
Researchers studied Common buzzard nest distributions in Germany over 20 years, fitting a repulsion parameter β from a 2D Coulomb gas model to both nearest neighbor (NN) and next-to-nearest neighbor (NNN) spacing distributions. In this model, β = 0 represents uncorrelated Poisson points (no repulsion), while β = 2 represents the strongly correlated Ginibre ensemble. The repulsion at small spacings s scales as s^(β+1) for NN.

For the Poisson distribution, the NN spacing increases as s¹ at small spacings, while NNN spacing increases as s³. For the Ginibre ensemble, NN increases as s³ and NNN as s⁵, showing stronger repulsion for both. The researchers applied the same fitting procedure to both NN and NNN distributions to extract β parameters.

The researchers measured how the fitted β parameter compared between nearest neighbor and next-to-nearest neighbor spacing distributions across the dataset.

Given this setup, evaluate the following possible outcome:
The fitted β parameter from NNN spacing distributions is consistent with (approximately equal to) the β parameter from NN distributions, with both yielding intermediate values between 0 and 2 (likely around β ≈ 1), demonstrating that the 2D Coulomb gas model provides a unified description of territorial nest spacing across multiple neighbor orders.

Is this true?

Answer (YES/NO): NO